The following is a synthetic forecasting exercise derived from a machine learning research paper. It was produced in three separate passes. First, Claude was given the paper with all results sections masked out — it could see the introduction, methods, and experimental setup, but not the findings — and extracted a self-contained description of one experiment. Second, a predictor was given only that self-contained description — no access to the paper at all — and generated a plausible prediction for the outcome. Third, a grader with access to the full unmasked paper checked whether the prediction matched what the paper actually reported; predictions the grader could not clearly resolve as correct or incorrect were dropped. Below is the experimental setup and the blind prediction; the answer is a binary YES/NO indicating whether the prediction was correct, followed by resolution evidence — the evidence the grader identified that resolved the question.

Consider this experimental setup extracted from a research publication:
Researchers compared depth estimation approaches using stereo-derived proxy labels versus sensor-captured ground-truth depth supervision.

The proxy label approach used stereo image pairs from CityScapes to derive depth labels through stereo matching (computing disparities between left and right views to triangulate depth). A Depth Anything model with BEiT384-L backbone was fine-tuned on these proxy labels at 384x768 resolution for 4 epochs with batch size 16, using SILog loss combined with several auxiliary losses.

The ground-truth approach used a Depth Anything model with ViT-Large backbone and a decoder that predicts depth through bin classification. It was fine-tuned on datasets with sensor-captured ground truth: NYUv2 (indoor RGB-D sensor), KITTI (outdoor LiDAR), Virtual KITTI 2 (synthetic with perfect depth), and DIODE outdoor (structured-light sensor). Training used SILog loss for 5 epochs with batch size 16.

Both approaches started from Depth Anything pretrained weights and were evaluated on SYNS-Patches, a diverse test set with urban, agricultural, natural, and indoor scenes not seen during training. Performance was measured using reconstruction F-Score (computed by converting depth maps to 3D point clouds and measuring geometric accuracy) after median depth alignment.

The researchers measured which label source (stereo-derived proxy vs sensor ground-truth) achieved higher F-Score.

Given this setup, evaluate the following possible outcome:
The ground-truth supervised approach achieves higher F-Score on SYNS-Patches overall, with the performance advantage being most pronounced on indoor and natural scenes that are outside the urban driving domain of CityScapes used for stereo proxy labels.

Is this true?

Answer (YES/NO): NO